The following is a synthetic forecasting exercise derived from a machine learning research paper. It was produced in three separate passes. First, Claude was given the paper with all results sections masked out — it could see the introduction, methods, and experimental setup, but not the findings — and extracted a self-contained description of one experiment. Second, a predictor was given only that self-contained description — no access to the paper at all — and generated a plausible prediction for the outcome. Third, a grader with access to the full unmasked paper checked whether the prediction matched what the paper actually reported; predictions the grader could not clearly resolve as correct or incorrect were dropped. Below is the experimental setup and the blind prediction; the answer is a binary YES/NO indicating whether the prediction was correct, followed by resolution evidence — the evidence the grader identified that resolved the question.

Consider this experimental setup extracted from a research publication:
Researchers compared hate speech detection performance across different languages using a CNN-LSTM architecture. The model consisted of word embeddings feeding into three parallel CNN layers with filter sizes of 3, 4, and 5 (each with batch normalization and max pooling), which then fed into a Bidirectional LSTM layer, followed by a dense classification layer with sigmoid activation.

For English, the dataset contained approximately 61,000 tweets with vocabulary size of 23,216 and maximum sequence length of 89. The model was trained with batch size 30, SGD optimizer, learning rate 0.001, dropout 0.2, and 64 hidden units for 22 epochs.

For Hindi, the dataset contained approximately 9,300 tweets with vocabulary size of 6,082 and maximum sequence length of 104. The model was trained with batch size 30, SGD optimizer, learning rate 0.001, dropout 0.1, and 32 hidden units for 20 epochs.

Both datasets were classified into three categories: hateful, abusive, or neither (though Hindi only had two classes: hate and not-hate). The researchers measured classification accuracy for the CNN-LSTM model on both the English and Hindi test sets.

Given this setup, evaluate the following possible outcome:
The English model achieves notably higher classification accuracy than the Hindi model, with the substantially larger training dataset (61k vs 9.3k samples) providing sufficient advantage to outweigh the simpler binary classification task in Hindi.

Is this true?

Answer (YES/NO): NO